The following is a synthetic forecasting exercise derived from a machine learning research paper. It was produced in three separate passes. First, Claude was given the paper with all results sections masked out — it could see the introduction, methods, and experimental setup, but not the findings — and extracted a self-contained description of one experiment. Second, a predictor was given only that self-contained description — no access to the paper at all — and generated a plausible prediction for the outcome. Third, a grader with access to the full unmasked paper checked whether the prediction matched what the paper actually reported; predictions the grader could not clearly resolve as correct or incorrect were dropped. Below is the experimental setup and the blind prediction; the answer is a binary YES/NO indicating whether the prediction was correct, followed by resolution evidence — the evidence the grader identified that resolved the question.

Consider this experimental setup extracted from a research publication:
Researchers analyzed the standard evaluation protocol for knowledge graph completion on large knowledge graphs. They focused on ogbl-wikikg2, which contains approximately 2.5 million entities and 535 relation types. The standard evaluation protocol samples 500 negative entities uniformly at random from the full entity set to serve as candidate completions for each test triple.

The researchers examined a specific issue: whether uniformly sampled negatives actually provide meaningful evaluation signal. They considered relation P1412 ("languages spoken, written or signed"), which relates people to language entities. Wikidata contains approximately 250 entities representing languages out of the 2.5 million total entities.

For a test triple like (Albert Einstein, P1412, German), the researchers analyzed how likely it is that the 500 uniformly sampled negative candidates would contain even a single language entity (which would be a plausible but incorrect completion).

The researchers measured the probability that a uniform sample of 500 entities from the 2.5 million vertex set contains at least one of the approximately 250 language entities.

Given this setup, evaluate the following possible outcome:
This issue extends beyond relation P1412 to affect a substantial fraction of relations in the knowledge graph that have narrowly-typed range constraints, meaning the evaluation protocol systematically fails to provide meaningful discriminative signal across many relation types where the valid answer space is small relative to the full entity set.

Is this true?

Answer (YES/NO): YES